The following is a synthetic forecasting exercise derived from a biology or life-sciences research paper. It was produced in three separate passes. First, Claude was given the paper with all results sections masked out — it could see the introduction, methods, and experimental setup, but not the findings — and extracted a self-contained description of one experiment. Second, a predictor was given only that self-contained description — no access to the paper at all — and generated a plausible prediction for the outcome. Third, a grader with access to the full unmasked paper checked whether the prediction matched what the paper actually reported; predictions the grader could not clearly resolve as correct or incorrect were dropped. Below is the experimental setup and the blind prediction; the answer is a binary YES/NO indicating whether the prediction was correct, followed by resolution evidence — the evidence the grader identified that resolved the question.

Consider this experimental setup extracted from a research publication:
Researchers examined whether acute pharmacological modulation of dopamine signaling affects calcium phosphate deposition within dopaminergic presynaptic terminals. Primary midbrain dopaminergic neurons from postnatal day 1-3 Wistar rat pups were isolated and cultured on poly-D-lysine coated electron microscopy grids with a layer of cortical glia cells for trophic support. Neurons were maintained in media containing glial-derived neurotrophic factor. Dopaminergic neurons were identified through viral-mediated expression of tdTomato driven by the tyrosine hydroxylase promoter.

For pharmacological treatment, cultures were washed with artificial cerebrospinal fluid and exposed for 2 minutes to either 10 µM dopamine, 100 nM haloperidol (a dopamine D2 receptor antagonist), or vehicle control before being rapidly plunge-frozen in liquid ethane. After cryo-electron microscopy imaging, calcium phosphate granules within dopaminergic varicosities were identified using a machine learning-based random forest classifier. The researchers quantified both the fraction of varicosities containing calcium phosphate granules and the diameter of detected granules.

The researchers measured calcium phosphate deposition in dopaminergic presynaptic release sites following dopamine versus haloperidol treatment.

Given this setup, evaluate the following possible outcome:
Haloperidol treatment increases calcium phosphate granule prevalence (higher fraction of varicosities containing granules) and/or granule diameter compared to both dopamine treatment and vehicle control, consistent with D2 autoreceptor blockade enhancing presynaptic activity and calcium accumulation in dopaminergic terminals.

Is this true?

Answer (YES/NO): NO